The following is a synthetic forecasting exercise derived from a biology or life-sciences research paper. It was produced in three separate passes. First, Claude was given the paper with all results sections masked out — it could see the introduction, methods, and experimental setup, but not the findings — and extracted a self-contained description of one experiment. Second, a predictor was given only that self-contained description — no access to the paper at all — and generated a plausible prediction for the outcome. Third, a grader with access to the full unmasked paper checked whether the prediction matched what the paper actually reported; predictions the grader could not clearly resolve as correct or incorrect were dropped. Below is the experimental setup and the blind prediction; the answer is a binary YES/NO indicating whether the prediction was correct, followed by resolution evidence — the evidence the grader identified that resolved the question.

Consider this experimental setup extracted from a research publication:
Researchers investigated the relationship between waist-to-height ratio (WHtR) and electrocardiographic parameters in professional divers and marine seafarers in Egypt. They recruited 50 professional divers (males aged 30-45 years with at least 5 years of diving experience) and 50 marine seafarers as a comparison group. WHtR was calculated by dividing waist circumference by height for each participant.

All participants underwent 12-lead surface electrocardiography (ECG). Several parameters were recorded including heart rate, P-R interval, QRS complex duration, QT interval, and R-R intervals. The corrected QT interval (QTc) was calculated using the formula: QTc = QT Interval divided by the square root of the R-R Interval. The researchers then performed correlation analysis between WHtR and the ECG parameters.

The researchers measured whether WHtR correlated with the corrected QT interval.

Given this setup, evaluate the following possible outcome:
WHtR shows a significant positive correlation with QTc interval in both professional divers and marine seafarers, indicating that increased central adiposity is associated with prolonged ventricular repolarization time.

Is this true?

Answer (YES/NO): NO